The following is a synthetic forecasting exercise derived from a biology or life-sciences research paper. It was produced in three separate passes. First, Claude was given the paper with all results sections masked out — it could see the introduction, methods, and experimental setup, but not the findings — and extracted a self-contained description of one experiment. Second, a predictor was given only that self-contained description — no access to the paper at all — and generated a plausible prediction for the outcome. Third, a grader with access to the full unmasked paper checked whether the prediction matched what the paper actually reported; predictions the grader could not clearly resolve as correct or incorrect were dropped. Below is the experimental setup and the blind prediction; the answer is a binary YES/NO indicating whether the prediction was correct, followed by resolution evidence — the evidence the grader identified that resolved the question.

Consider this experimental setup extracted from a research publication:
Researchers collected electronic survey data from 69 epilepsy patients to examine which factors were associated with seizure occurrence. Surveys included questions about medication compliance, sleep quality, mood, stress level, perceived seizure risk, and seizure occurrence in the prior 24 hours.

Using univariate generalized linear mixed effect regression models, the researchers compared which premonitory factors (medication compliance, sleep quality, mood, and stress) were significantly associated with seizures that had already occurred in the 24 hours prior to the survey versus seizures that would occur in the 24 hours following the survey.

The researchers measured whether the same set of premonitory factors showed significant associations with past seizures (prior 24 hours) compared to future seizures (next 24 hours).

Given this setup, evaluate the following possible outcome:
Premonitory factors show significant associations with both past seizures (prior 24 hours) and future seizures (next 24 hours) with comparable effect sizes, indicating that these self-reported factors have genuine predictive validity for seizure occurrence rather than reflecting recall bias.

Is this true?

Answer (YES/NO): NO